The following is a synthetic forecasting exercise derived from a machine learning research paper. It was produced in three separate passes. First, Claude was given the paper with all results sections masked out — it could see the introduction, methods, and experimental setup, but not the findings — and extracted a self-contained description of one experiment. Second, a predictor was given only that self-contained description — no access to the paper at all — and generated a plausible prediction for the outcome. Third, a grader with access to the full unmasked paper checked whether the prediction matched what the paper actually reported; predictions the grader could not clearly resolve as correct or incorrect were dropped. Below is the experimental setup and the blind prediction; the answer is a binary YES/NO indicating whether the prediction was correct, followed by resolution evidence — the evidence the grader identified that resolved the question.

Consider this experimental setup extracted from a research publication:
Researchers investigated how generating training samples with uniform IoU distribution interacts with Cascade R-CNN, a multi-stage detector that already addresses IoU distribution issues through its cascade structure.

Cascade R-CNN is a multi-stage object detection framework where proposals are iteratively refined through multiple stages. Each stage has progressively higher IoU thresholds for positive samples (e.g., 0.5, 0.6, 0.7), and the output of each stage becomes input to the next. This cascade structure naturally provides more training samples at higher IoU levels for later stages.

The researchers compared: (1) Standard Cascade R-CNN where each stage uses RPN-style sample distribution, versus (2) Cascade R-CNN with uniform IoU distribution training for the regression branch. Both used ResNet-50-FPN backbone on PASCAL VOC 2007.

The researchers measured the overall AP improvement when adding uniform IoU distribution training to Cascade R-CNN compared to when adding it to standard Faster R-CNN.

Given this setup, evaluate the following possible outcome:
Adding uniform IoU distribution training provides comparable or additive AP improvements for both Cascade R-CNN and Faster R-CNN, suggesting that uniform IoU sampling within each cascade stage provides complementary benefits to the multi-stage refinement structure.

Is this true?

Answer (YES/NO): NO